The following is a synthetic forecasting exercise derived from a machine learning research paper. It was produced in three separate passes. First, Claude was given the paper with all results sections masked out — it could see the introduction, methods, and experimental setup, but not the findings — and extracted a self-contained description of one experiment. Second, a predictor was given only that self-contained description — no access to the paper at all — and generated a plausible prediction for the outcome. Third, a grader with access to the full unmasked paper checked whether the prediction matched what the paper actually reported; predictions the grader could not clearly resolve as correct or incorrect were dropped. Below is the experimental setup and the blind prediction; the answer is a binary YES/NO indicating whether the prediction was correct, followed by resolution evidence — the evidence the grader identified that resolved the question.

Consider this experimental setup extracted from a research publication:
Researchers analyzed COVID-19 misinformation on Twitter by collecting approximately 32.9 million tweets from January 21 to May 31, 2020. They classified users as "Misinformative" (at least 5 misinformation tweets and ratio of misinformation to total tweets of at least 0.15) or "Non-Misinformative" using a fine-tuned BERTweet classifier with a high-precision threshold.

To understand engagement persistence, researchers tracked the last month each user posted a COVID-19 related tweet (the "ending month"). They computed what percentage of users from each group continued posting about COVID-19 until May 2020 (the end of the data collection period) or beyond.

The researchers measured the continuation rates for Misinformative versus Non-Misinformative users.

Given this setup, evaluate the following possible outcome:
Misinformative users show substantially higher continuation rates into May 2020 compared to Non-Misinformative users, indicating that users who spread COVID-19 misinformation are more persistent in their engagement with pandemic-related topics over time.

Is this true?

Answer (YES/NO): YES